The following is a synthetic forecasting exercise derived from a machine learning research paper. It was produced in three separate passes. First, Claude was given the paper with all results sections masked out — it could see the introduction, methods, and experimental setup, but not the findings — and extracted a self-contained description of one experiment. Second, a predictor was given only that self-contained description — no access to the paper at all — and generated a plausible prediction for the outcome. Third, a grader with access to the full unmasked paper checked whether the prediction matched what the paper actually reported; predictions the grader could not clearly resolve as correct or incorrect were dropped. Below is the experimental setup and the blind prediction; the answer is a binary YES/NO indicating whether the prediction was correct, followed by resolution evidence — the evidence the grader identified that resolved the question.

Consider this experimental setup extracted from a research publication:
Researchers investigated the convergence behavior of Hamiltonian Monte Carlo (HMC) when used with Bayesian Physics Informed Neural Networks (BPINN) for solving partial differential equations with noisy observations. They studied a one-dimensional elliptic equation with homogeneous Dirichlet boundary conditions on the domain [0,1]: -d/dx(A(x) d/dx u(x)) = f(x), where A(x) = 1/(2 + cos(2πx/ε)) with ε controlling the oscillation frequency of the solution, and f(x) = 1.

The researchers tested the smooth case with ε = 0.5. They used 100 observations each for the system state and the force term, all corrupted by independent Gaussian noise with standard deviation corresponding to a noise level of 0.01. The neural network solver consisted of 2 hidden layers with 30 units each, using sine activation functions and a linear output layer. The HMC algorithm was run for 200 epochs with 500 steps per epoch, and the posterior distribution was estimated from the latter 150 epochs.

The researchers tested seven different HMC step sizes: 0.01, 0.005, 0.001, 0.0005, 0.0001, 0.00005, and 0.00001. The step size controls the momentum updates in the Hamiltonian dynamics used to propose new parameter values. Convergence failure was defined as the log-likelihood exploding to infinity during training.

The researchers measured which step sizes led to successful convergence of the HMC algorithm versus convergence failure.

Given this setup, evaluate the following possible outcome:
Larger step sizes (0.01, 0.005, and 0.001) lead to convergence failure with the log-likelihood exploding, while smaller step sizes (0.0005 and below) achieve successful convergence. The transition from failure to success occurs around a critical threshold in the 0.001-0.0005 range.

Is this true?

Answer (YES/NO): NO